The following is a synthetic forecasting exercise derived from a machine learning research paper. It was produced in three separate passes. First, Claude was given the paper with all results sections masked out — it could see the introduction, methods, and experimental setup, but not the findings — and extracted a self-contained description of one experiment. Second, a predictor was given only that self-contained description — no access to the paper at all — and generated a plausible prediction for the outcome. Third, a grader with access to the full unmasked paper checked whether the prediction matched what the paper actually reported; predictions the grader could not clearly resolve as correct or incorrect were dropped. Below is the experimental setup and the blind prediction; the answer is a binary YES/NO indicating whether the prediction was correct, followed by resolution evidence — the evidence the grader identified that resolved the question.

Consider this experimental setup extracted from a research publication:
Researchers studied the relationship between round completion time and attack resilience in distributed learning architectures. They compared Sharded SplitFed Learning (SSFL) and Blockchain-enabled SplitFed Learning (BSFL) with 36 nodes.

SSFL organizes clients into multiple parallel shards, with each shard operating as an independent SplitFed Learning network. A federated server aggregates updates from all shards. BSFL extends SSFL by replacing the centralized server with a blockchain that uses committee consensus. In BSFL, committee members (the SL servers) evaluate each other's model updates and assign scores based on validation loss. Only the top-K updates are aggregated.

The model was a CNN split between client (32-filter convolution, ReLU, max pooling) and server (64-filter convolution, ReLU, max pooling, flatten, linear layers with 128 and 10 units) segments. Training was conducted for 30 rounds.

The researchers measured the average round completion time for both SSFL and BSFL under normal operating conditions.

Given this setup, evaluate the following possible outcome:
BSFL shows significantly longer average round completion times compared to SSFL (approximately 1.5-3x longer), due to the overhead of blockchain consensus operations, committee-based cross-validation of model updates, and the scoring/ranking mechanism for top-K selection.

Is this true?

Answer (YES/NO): NO